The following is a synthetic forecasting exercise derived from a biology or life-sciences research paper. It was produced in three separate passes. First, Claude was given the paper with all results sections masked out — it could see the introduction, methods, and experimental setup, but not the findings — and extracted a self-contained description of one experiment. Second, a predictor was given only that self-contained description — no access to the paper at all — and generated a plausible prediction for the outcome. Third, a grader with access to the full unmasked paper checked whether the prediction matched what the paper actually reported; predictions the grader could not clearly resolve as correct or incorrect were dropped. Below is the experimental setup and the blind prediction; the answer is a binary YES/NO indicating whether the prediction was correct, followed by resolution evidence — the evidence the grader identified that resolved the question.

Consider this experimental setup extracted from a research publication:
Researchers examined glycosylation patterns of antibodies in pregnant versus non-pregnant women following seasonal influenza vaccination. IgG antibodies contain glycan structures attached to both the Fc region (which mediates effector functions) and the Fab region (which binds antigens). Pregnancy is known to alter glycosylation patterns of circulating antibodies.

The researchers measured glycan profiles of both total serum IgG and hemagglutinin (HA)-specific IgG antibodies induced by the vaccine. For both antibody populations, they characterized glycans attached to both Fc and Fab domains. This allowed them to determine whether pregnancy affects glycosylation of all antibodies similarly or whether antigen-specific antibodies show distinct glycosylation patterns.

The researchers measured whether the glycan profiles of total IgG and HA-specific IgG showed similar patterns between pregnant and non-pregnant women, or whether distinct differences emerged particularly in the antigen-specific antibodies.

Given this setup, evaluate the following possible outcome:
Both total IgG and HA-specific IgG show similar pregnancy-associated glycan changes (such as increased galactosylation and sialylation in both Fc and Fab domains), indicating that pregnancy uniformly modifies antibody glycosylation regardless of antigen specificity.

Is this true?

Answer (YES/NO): NO